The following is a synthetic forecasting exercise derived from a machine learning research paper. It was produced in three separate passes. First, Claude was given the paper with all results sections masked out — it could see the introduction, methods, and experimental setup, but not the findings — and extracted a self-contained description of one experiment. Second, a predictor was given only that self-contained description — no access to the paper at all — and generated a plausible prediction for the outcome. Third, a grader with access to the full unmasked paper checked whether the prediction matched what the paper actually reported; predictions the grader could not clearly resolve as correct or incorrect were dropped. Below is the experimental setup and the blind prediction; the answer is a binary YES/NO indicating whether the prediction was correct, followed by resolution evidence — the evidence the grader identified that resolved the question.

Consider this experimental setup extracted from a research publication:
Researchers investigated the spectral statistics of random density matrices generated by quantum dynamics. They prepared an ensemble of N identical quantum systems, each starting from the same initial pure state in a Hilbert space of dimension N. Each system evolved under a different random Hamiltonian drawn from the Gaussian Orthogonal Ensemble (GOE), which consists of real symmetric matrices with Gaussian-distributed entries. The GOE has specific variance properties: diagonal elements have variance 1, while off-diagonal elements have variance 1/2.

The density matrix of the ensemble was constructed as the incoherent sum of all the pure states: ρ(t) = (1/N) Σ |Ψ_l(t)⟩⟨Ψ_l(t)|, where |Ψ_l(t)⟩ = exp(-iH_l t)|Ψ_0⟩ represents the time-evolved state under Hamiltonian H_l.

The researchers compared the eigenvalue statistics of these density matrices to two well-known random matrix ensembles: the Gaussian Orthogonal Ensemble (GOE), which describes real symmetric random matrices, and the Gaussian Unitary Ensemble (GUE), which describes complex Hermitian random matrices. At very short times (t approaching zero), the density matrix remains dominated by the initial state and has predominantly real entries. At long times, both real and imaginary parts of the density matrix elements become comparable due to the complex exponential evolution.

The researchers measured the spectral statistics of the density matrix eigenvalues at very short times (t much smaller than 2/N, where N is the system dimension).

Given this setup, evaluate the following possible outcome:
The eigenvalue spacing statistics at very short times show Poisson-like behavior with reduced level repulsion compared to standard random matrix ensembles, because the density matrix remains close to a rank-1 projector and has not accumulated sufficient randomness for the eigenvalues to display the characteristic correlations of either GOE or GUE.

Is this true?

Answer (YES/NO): NO